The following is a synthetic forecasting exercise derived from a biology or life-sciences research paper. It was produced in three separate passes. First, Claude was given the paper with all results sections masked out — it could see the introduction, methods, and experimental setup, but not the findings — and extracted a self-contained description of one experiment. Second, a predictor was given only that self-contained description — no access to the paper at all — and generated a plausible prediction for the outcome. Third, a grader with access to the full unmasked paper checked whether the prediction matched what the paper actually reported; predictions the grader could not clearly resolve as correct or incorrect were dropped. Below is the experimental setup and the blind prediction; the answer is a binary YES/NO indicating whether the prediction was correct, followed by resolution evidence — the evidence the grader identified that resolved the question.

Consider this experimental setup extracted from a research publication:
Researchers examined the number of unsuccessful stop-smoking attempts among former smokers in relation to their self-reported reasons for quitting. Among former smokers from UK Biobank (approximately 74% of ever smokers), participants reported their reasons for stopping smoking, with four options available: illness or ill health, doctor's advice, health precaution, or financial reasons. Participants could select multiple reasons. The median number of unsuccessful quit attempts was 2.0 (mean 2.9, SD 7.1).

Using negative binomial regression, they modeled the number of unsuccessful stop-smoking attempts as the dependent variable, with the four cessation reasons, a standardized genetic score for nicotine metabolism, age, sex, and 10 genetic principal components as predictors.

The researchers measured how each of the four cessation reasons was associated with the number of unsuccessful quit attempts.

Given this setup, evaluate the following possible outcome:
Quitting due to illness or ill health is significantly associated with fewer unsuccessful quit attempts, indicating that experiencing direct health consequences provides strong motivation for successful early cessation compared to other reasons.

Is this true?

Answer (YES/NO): NO